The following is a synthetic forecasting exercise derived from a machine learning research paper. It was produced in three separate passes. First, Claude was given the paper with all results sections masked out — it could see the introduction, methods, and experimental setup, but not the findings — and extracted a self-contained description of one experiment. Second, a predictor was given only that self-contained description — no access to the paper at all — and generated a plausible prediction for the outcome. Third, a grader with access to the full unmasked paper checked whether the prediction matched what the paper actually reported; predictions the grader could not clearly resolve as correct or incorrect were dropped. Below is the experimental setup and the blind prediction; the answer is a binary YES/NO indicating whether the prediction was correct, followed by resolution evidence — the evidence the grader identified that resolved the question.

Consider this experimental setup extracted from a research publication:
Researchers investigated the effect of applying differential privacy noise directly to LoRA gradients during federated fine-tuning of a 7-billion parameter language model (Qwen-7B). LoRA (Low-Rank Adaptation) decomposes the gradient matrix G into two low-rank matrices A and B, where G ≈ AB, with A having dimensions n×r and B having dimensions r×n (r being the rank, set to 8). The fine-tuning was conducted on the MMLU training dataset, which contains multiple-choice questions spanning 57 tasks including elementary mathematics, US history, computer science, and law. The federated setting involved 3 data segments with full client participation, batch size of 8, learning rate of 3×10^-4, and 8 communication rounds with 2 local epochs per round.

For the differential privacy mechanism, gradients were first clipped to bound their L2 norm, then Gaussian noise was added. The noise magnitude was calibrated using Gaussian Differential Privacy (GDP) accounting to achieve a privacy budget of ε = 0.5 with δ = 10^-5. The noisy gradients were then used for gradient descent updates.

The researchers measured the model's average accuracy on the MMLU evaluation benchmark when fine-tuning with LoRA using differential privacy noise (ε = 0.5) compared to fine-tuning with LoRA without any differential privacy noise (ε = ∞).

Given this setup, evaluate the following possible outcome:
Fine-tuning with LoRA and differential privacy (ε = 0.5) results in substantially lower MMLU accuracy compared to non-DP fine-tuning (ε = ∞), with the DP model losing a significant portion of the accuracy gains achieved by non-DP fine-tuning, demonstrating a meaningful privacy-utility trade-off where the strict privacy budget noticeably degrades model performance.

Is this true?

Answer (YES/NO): YES